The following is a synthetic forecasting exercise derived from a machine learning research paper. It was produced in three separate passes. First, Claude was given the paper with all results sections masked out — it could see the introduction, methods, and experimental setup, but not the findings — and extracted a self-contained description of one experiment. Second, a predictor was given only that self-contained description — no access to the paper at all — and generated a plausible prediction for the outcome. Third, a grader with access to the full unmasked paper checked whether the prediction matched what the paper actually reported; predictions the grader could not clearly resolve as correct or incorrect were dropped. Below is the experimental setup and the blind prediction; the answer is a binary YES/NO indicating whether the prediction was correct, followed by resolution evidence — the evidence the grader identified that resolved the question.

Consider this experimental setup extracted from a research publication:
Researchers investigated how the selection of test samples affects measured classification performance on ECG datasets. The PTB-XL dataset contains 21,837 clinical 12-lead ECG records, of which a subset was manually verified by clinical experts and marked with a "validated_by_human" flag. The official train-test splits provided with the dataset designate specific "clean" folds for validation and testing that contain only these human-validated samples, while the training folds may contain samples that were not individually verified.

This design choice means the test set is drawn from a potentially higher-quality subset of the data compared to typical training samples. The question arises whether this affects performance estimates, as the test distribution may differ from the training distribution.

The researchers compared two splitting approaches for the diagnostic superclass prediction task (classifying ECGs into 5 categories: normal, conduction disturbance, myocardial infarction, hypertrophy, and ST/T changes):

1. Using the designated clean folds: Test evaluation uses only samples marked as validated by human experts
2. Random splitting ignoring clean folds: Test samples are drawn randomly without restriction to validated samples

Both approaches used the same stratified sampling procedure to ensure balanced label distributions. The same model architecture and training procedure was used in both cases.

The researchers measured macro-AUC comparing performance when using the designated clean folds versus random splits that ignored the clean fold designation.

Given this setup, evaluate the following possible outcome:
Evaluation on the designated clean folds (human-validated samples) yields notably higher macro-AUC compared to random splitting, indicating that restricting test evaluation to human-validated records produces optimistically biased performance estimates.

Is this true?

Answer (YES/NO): NO